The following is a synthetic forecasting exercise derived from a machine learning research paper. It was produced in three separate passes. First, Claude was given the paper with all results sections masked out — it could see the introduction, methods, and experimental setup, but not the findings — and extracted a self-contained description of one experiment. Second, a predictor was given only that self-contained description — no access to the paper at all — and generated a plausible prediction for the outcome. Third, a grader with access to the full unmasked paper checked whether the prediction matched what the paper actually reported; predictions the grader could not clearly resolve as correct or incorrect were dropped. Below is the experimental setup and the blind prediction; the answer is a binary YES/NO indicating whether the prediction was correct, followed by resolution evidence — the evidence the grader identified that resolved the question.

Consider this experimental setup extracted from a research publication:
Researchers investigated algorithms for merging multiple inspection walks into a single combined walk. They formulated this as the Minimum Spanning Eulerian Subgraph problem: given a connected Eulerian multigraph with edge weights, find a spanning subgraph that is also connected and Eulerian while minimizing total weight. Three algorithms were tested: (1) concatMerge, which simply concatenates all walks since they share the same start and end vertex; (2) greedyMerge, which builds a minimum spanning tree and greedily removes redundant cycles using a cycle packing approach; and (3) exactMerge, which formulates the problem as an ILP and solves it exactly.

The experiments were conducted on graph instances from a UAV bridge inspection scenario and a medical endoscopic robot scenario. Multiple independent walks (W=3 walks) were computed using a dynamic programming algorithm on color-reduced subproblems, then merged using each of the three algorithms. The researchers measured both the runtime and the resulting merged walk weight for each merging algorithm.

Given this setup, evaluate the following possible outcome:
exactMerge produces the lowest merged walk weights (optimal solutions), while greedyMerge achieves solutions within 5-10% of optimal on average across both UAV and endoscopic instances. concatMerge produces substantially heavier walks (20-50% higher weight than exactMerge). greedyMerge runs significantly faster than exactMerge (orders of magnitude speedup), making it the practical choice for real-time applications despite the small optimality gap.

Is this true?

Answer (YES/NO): NO